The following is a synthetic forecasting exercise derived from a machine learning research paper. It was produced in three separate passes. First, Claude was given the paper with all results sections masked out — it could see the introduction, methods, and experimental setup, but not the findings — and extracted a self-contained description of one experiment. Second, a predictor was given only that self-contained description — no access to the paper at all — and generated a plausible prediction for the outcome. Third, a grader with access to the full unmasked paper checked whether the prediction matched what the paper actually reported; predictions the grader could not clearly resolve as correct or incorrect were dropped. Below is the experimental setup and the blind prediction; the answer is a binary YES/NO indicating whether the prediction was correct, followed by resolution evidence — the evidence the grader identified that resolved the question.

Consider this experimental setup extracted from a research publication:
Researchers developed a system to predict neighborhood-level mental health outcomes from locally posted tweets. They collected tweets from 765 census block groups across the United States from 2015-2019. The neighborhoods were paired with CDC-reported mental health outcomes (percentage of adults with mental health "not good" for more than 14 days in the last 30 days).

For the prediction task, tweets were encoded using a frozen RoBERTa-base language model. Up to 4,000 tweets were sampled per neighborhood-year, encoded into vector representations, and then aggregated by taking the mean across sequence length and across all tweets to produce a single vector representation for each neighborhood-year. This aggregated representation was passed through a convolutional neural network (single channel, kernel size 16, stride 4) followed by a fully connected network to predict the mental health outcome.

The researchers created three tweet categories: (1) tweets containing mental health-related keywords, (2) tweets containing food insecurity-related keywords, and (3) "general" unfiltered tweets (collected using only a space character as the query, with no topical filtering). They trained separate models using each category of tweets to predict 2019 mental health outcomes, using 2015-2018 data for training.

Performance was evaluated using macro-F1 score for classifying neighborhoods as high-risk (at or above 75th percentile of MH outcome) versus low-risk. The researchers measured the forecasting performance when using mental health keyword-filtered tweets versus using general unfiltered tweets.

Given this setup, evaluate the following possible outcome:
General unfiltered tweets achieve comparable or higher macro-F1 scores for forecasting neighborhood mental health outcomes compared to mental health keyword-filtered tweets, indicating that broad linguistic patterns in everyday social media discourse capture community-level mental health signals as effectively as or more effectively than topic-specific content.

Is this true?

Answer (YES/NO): YES